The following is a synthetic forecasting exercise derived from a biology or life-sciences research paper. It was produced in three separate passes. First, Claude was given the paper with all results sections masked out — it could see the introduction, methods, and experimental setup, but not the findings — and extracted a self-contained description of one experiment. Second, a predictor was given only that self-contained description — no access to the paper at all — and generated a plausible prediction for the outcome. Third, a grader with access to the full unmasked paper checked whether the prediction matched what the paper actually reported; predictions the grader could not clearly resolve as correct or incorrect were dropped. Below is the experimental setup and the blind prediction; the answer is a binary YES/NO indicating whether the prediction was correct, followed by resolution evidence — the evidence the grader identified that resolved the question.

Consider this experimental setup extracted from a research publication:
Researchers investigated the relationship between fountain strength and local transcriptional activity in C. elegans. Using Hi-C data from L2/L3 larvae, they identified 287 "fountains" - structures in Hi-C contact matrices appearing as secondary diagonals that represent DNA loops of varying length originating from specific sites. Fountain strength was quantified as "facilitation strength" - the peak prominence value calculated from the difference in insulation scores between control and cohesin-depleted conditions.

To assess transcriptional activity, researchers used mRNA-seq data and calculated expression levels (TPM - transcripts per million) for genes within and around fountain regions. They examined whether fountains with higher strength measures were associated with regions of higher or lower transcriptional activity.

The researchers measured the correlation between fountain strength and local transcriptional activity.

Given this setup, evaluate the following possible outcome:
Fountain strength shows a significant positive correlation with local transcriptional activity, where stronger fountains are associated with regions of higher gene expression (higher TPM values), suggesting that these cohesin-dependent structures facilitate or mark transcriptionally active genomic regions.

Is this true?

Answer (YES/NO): YES